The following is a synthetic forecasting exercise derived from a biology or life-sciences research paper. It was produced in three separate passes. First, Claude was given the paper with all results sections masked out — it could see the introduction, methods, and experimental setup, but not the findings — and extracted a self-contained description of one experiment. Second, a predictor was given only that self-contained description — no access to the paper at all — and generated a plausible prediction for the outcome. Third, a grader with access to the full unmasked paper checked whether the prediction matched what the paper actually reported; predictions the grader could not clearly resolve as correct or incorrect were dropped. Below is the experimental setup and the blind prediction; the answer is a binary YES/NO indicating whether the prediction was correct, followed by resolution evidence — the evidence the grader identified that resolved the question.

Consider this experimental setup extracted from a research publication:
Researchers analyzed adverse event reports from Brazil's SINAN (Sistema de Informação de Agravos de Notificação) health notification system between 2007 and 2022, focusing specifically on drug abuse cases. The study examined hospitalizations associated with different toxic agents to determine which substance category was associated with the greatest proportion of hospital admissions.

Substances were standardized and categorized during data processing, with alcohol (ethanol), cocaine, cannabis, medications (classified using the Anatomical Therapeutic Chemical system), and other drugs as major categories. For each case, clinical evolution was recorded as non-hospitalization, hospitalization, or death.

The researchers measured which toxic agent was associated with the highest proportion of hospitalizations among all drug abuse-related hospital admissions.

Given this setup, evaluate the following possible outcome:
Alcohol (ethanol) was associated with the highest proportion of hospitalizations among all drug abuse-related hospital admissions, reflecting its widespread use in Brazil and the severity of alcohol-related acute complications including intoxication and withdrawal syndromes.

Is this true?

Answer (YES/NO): YES